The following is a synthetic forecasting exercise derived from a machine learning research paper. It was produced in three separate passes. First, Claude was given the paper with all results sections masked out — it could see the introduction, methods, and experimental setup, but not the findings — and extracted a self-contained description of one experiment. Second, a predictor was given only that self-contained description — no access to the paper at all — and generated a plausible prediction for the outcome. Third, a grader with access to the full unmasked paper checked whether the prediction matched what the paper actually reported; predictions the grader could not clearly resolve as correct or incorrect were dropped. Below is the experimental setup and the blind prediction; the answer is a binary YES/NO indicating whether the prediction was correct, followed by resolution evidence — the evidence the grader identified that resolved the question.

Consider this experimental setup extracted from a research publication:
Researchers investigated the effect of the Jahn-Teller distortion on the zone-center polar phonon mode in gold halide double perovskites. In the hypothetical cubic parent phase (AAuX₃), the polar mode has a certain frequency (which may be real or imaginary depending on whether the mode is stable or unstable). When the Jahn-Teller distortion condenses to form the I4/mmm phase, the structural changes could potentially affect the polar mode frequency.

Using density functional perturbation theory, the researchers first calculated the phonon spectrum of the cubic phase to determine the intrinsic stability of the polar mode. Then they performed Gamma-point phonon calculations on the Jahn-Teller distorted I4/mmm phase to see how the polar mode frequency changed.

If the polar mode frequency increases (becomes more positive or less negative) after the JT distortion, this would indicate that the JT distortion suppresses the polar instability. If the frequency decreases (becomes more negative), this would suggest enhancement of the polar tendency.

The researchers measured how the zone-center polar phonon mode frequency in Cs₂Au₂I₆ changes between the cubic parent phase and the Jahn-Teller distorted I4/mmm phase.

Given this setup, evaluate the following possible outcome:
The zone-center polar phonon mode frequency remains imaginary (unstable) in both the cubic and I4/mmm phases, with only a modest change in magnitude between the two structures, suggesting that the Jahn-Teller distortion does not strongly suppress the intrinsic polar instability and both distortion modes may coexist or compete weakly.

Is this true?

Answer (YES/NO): NO